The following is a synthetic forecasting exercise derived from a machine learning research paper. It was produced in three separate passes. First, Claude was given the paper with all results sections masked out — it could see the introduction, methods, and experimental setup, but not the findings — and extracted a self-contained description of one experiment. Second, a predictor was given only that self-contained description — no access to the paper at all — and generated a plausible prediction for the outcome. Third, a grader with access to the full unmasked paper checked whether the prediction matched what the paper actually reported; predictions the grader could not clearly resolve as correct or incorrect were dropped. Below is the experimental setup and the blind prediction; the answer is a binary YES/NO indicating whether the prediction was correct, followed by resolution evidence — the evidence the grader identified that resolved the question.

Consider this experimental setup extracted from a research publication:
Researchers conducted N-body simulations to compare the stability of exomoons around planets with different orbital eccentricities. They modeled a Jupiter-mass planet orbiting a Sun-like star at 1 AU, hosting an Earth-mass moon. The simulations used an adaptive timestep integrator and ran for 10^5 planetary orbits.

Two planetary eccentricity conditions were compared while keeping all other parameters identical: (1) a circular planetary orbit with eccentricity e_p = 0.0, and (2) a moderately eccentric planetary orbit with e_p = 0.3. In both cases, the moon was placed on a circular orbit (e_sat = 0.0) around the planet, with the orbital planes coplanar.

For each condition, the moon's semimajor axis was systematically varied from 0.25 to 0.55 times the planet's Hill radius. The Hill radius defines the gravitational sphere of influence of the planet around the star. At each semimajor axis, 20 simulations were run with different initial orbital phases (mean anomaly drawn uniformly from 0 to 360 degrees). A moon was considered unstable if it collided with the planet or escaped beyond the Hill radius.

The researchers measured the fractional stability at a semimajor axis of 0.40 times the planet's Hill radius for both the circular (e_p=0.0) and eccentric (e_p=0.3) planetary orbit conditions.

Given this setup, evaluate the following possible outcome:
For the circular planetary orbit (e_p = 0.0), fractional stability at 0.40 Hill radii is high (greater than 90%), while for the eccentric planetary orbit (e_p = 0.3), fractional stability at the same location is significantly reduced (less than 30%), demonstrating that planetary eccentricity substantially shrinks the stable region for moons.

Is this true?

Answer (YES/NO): YES